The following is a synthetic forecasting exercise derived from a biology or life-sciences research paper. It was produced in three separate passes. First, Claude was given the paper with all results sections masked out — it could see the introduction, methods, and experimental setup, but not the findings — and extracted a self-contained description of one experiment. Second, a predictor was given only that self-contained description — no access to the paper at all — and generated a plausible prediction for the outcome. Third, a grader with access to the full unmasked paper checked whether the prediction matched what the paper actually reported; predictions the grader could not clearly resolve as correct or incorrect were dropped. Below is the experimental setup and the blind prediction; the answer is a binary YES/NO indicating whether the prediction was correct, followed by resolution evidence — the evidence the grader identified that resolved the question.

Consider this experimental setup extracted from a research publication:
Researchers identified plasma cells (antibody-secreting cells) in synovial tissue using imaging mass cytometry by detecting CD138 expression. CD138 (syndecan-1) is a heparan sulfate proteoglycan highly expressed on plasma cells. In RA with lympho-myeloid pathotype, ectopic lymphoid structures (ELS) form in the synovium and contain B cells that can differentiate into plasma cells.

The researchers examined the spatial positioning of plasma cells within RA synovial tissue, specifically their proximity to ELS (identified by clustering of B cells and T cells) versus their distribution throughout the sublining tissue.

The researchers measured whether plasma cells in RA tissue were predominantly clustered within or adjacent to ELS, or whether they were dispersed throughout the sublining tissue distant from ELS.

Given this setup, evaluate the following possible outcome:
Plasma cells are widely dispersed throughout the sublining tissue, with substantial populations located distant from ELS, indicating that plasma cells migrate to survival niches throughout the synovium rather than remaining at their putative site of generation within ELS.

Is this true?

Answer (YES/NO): NO